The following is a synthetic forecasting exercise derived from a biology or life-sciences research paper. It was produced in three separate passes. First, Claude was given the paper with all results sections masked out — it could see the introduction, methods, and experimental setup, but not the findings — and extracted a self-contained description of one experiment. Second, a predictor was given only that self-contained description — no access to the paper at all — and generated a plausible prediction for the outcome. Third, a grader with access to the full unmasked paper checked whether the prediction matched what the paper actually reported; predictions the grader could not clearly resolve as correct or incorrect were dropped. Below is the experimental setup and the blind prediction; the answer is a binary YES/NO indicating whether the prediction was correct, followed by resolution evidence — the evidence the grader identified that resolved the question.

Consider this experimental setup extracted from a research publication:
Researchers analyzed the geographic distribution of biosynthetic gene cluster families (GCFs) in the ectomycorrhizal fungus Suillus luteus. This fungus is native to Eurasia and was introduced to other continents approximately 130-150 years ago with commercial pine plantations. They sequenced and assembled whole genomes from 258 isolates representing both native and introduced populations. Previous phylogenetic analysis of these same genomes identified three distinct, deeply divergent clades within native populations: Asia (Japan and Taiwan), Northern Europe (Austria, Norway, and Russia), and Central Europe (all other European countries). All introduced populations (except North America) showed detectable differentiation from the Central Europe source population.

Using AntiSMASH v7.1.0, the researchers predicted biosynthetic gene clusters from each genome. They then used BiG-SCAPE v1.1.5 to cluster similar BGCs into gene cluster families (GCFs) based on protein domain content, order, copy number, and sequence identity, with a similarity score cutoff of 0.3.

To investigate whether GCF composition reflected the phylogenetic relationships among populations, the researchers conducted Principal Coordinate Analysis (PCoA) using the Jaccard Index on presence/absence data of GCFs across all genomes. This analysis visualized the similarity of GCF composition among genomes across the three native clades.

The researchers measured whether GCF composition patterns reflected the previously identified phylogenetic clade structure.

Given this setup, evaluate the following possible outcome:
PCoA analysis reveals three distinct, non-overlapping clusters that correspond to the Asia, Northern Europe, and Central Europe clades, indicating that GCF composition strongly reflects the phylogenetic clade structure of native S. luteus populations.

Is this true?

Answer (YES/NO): NO